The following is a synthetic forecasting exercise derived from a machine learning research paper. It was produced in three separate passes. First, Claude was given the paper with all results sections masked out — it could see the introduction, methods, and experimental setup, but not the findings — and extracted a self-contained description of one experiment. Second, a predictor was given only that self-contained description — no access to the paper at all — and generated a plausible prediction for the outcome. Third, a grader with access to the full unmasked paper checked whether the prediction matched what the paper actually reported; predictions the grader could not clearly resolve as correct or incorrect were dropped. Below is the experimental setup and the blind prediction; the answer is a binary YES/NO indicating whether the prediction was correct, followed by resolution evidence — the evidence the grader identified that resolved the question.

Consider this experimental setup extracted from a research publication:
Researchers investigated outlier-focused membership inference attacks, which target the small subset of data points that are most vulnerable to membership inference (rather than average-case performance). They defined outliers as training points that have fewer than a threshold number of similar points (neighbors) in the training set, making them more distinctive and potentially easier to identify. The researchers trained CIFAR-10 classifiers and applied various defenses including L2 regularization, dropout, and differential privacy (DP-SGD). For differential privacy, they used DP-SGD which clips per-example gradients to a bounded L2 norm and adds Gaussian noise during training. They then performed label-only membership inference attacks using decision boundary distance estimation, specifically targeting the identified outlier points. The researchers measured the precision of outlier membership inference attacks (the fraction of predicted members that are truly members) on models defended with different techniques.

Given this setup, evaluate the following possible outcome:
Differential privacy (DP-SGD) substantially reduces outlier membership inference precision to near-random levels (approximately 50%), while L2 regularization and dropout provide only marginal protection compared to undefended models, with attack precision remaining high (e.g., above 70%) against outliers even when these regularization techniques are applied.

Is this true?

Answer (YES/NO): NO